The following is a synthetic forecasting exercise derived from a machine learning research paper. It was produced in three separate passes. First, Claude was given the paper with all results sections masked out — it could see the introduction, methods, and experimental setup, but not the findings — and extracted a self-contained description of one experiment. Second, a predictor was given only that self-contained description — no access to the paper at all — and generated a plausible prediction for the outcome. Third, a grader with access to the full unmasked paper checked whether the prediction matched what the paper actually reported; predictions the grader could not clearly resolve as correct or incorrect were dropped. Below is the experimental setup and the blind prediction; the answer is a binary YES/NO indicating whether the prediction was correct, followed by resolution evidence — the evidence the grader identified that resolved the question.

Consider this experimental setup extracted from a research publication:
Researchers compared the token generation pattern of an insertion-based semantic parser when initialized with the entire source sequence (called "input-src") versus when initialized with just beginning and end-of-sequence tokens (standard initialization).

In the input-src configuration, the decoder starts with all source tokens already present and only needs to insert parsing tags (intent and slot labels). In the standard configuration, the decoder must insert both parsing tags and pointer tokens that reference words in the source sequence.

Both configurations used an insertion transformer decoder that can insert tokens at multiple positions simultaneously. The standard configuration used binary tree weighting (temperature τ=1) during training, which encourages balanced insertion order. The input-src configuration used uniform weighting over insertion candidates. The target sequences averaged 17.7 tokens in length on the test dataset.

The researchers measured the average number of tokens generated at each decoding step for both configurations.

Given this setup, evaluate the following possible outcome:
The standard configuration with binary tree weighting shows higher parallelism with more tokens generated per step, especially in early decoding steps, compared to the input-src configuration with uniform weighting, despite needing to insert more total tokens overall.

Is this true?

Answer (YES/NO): NO